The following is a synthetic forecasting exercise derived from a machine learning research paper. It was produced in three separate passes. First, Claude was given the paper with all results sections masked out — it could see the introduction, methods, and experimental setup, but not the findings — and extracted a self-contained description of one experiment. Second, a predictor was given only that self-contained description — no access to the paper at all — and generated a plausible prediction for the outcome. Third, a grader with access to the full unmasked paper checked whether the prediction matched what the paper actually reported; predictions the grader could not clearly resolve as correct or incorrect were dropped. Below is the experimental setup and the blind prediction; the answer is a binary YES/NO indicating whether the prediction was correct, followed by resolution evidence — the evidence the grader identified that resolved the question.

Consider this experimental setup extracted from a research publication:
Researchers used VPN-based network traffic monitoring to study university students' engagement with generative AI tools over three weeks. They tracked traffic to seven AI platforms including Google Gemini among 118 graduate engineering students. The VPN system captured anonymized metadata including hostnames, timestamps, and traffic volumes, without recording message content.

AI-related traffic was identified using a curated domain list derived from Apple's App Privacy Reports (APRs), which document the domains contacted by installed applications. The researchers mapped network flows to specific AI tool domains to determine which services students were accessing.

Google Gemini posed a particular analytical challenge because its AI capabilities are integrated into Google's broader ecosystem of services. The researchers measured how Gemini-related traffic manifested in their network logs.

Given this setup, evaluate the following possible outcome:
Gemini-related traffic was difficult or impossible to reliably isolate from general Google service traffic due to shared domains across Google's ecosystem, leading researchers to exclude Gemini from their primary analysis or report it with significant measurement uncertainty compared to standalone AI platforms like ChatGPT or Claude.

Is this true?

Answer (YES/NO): YES